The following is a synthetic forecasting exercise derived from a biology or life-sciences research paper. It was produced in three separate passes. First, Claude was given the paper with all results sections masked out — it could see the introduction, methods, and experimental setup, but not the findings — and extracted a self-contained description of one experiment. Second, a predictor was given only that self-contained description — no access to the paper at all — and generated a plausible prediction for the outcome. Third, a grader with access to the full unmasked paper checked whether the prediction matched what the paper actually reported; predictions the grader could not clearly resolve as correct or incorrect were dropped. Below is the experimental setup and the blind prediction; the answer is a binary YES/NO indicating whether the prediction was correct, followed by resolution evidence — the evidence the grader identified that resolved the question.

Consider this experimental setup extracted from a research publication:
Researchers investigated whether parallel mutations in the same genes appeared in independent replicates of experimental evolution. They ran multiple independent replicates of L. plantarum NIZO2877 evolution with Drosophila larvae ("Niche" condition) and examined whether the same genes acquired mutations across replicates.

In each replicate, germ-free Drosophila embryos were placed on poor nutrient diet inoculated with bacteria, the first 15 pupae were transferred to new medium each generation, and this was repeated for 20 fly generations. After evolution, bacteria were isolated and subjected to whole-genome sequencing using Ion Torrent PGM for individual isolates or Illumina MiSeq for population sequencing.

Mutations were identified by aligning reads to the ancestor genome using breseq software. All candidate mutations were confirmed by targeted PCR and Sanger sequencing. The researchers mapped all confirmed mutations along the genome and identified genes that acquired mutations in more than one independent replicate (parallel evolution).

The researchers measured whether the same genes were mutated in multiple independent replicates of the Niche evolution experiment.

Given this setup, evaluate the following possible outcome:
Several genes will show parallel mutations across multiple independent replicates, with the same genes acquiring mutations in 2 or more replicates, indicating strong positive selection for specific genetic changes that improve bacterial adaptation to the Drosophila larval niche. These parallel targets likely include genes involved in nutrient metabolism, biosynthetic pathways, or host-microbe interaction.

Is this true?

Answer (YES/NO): YES